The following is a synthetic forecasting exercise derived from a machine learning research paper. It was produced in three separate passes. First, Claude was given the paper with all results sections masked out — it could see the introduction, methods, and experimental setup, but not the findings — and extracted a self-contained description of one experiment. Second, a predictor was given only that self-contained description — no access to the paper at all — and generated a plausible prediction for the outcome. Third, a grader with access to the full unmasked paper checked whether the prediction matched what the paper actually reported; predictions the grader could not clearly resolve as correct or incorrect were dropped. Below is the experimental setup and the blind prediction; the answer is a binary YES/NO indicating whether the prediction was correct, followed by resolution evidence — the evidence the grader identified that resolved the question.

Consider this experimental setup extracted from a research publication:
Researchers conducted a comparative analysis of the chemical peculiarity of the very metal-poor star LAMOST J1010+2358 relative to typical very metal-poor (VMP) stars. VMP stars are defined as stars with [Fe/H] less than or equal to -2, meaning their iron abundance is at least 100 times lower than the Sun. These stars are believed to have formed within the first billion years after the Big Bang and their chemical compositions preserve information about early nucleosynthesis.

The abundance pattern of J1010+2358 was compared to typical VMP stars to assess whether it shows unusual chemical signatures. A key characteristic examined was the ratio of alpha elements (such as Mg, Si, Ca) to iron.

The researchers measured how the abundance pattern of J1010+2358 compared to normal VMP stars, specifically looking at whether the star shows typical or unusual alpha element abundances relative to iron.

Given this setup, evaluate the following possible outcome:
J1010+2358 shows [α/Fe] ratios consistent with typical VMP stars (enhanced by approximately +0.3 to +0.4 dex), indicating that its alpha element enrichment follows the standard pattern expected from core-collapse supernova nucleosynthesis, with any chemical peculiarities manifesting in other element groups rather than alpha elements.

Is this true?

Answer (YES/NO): NO